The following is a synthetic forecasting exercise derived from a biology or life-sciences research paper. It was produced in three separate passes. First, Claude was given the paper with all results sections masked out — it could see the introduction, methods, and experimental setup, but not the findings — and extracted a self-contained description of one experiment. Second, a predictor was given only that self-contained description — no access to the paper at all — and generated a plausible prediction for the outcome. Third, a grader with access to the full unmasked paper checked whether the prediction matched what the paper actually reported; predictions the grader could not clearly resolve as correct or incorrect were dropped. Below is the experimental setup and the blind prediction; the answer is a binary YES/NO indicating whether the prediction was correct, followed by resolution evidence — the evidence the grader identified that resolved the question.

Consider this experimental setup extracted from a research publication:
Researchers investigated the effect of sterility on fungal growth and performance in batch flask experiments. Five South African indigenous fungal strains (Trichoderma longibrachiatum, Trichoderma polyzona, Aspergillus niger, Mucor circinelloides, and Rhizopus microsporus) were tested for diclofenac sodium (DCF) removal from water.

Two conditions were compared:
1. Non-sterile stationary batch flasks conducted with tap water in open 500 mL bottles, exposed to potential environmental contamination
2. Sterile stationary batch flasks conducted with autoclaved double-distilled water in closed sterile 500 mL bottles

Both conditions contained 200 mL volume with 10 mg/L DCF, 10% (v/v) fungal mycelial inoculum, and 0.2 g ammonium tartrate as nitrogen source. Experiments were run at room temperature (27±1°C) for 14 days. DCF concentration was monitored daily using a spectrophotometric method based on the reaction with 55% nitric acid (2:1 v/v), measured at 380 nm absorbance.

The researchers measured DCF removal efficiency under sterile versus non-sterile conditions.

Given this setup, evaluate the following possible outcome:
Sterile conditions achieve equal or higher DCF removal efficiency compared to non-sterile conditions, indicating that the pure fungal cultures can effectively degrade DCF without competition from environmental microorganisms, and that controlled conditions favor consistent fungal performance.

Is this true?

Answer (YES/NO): YES